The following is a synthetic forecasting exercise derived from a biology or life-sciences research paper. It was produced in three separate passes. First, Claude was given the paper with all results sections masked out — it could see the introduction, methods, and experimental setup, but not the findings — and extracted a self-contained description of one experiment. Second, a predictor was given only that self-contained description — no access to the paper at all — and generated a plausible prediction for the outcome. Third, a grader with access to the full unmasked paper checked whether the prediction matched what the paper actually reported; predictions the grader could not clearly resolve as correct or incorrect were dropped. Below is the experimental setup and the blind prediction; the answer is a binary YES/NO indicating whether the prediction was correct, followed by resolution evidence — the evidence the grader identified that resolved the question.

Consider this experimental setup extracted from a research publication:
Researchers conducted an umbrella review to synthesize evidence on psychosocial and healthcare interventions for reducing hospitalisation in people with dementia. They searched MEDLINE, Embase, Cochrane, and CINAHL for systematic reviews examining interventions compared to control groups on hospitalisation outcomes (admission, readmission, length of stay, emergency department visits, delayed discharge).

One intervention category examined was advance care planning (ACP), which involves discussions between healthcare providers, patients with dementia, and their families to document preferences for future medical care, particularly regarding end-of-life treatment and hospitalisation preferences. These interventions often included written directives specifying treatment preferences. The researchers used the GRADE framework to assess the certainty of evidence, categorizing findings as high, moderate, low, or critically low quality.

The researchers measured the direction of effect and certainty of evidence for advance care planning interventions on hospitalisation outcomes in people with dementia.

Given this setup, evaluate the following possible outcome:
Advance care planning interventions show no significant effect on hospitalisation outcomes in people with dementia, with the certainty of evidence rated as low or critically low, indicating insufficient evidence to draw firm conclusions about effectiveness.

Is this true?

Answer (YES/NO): NO